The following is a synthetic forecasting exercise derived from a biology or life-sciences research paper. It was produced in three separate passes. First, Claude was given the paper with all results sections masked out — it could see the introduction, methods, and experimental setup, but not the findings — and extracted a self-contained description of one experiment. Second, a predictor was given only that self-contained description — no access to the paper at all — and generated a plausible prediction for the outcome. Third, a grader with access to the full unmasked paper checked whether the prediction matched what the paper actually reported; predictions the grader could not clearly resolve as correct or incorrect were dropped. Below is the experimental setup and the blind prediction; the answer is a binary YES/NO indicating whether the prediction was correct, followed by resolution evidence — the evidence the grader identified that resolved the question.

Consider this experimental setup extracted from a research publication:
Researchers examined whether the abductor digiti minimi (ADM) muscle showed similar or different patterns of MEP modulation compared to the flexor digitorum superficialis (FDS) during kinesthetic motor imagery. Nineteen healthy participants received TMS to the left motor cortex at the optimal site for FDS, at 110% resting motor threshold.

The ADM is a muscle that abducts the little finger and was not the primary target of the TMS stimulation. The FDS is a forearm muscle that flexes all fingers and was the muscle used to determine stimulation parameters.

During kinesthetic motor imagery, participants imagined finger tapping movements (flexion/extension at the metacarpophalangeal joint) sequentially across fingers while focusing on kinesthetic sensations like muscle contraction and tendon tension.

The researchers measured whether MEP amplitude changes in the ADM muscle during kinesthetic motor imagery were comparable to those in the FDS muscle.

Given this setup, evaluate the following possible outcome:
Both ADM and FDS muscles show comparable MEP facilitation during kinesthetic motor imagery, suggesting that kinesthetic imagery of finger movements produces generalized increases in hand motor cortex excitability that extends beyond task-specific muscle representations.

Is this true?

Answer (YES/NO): YES